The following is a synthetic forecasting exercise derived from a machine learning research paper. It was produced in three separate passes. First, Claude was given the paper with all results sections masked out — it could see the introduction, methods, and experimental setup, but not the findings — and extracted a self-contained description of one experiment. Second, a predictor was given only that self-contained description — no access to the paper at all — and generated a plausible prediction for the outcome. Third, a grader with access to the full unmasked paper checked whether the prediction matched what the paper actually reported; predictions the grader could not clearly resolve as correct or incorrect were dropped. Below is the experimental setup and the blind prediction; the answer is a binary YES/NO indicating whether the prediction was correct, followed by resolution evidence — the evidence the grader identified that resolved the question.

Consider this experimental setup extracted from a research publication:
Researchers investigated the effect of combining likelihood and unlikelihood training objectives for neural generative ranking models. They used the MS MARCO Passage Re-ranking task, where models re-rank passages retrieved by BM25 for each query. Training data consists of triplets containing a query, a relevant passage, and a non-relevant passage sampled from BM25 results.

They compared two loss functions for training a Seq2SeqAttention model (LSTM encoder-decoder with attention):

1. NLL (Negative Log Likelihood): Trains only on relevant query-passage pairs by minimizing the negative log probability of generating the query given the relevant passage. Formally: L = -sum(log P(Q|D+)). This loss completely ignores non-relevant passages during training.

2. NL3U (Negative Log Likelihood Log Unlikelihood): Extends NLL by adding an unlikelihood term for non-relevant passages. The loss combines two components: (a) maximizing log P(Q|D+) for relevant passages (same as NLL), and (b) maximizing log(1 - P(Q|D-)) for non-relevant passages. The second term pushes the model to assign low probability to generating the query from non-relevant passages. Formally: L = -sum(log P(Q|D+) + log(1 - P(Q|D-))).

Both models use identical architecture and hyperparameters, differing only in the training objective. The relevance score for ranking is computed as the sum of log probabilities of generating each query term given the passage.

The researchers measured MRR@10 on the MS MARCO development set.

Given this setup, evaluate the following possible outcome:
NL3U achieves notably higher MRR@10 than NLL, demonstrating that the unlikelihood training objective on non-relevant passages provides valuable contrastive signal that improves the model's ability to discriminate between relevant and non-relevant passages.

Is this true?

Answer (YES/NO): NO